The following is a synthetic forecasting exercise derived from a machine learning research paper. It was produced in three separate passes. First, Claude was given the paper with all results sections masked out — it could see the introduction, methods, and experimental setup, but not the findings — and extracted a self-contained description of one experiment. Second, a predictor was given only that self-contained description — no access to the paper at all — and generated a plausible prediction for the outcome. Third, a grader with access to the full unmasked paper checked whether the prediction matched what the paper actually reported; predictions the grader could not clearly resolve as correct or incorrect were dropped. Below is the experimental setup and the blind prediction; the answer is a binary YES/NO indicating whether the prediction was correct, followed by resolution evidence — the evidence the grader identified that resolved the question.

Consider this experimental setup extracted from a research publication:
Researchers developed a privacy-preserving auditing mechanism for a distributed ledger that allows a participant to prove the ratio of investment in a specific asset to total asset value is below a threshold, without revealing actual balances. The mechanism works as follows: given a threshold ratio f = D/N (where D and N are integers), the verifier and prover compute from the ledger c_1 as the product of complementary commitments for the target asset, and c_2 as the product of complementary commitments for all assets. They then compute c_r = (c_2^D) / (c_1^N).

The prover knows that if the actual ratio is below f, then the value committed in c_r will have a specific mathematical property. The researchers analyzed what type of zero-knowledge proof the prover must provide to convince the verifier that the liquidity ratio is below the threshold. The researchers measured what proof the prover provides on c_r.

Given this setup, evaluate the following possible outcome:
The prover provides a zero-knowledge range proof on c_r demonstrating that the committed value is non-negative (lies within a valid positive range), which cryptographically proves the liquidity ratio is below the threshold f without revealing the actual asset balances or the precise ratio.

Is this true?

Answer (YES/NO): YES